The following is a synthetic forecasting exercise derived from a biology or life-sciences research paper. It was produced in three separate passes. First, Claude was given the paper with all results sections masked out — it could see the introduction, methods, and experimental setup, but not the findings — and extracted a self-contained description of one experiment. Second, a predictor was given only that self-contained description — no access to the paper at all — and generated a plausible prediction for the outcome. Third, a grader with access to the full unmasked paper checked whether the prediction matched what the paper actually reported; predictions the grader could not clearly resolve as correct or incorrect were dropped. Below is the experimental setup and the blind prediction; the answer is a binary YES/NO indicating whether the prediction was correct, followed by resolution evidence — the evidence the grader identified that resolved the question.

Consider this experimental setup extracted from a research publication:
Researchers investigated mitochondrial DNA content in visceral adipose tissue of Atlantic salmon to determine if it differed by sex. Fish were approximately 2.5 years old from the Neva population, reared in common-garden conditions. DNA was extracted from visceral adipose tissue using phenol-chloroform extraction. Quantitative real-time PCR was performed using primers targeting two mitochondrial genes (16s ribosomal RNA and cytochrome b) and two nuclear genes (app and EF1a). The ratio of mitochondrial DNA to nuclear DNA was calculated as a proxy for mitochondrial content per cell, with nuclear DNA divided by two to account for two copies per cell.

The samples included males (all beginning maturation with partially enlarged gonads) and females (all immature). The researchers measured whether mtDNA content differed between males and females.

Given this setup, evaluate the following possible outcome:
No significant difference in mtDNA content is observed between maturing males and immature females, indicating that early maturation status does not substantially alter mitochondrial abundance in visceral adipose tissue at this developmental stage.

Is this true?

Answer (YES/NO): NO